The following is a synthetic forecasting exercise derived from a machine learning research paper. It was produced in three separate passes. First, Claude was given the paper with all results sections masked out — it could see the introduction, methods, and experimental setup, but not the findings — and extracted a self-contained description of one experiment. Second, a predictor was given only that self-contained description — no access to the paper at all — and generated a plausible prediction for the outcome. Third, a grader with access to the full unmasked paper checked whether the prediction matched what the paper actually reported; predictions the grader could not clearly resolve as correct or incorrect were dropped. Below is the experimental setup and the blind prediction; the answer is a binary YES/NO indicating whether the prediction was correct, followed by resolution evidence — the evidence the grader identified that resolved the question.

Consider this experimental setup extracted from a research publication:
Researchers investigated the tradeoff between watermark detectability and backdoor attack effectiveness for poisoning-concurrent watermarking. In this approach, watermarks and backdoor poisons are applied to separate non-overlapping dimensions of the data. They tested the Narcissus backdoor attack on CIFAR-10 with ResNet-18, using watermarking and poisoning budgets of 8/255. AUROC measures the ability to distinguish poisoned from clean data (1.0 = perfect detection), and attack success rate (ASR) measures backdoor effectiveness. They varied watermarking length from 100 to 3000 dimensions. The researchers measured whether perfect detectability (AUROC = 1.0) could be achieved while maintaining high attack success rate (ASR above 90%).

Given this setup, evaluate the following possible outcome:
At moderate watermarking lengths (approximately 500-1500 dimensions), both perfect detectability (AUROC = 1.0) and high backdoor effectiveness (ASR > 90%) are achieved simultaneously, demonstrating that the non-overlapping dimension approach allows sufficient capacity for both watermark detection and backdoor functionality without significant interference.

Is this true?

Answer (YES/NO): NO